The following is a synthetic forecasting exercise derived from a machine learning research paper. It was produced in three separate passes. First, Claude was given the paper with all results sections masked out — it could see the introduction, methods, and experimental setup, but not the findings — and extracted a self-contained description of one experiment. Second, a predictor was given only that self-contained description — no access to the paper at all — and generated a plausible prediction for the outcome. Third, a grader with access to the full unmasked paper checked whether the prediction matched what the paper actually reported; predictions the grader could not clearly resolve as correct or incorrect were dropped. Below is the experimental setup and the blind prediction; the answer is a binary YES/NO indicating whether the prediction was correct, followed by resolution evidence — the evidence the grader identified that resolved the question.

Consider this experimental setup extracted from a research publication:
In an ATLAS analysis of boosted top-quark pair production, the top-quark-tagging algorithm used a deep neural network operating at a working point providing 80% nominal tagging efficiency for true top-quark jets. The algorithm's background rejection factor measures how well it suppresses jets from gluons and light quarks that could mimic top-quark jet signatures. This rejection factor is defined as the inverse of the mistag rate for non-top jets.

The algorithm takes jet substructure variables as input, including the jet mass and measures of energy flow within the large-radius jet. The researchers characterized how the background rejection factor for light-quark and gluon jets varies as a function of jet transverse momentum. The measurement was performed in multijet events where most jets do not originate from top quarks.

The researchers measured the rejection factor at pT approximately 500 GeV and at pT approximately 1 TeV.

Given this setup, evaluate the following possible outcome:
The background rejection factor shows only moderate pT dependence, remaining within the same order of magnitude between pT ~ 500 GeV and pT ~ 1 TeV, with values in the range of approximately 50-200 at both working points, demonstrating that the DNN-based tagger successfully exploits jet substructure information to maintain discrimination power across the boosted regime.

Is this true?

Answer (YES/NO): NO